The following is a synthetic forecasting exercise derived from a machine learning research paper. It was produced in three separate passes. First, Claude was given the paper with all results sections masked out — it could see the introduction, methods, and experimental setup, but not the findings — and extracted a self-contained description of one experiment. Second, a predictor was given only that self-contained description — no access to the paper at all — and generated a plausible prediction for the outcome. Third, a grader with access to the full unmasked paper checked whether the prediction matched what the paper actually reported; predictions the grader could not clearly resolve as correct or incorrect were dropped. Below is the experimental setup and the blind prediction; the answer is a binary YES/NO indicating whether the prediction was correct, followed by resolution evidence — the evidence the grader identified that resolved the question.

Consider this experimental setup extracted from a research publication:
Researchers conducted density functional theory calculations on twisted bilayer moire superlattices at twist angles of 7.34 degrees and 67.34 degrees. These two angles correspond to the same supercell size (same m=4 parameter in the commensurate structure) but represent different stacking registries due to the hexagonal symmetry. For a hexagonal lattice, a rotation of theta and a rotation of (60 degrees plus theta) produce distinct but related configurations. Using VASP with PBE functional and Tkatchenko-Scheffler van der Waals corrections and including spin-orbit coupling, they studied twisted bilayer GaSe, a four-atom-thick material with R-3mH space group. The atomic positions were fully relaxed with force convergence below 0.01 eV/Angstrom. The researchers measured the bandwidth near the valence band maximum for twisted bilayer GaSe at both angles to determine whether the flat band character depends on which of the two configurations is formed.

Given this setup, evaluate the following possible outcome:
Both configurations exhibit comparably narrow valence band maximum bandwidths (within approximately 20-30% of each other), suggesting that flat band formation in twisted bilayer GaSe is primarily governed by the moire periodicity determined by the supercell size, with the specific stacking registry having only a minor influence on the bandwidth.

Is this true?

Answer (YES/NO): NO